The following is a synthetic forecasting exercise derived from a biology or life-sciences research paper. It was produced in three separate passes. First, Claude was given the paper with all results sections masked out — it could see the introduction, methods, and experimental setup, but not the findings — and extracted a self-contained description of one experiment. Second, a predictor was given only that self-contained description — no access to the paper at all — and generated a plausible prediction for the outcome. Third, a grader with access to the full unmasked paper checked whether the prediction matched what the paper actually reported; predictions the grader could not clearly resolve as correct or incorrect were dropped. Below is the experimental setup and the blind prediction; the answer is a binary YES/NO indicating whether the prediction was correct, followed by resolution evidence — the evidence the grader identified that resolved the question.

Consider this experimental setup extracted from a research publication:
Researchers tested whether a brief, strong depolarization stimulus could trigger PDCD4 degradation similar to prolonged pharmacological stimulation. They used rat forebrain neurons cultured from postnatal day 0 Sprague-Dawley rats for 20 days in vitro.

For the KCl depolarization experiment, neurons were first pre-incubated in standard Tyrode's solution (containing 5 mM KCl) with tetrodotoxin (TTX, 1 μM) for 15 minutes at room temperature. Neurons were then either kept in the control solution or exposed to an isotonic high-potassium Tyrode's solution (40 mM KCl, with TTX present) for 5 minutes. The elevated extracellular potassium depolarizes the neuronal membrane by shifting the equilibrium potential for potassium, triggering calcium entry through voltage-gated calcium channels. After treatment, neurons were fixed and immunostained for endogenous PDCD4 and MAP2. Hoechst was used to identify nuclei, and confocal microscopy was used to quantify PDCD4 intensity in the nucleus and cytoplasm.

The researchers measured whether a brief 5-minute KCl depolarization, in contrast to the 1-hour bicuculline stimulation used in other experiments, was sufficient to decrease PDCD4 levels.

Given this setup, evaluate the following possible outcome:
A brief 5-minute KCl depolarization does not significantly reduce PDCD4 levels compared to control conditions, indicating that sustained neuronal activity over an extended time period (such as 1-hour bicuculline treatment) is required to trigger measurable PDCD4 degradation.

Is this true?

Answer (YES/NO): NO